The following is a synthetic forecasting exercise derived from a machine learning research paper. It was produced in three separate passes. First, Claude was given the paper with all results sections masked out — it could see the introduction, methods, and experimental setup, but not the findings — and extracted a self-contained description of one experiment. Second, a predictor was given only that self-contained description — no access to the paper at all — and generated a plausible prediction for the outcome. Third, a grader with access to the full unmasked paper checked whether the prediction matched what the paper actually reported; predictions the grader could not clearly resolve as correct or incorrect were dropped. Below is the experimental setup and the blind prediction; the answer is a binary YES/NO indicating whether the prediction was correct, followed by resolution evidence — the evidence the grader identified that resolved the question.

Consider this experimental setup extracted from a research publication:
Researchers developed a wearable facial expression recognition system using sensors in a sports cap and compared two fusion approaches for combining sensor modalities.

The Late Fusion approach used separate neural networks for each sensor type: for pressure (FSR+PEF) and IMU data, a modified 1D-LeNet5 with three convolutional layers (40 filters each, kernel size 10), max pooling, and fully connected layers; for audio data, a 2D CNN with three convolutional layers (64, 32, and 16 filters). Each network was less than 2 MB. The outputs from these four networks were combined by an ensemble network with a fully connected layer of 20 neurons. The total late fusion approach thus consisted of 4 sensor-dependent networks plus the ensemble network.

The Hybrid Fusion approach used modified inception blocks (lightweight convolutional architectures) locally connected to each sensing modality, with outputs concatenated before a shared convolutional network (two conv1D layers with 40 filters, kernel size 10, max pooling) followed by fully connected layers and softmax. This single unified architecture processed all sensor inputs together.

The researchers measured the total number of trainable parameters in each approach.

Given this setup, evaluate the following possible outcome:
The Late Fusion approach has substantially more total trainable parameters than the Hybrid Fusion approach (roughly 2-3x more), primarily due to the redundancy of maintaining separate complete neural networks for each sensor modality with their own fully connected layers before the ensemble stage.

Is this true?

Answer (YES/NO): NO